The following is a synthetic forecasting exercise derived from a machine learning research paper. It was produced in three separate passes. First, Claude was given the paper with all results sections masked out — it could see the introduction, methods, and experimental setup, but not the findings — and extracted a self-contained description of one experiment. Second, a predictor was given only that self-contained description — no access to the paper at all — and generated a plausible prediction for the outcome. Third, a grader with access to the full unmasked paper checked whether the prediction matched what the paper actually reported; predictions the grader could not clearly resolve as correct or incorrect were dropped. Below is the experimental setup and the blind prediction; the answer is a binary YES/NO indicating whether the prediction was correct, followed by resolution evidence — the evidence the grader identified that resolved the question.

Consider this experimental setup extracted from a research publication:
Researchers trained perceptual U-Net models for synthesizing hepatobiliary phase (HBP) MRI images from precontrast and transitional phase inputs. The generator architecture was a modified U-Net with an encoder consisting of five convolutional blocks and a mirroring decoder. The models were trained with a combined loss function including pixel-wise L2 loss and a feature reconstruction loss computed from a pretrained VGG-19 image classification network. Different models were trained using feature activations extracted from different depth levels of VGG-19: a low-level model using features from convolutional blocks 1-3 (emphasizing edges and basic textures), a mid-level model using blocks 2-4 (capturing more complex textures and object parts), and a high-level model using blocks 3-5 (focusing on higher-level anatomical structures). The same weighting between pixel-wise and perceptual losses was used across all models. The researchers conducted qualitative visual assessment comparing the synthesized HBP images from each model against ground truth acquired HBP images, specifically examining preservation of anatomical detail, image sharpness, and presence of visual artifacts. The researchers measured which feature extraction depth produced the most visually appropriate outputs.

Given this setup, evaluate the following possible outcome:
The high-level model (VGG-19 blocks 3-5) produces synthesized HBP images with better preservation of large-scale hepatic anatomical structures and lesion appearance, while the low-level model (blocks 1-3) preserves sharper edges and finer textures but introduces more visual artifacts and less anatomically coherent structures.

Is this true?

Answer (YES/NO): NO